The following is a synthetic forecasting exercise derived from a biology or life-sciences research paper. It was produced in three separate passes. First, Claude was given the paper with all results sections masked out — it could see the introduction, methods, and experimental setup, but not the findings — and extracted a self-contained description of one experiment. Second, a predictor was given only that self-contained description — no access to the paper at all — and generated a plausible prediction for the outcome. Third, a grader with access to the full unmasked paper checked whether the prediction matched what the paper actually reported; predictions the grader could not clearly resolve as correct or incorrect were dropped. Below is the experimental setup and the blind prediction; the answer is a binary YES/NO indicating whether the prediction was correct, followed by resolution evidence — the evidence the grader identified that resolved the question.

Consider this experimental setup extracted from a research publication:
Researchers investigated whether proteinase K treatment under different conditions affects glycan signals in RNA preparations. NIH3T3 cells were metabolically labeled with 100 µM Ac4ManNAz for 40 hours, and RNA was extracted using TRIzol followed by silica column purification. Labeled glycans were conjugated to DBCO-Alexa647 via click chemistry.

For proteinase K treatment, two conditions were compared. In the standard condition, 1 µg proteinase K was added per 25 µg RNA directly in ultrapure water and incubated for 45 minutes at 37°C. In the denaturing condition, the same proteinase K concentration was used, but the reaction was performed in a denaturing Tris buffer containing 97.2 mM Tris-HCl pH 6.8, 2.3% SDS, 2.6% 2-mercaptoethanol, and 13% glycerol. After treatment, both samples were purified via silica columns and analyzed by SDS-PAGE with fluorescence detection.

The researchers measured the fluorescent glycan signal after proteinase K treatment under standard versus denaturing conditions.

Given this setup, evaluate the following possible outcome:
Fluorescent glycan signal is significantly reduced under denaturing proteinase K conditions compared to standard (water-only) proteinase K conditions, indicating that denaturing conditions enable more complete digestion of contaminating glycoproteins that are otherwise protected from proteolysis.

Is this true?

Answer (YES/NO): YES